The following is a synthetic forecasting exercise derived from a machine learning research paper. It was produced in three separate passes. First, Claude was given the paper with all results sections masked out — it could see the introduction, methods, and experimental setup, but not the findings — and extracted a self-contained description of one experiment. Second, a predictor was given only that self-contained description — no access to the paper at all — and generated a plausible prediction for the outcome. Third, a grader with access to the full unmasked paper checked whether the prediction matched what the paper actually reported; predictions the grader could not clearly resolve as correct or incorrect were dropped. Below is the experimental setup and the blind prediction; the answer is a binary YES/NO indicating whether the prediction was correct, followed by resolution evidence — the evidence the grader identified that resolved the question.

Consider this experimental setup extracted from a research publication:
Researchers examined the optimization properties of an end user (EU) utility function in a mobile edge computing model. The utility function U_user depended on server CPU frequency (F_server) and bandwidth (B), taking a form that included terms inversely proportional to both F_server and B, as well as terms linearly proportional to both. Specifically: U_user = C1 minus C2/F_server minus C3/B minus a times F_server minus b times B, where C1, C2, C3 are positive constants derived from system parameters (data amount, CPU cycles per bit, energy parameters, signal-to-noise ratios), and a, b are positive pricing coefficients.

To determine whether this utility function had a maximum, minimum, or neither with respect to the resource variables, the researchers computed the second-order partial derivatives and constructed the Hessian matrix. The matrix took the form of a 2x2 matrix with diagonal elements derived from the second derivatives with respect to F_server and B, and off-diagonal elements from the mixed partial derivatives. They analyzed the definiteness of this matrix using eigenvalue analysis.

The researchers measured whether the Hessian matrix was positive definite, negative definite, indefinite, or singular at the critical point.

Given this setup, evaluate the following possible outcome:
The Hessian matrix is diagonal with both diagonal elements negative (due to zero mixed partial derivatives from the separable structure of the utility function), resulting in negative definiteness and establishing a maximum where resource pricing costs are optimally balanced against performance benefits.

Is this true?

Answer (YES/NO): YES